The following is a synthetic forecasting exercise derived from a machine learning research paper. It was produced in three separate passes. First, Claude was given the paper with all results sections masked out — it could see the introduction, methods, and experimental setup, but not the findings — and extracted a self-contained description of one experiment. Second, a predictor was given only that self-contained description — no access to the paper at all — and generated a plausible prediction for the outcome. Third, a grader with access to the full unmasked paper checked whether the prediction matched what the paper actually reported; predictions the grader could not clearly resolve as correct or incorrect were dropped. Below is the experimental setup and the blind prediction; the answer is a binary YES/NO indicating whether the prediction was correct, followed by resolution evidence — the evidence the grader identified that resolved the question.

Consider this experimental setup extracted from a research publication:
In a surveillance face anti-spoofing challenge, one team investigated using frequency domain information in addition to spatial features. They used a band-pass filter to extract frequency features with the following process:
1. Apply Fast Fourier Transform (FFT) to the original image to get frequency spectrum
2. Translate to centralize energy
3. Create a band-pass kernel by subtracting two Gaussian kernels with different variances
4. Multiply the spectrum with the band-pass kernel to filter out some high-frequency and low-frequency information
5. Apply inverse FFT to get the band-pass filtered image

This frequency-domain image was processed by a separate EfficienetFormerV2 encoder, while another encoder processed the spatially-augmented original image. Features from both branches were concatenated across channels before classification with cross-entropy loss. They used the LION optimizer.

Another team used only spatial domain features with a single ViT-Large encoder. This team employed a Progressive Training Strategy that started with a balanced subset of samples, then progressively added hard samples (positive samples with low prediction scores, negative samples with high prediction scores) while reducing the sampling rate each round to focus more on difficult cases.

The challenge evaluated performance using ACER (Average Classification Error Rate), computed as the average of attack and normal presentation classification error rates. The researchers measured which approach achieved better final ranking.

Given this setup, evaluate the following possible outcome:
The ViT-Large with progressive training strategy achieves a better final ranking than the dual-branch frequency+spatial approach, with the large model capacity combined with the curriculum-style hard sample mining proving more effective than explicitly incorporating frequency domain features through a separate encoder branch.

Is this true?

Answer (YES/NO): YES